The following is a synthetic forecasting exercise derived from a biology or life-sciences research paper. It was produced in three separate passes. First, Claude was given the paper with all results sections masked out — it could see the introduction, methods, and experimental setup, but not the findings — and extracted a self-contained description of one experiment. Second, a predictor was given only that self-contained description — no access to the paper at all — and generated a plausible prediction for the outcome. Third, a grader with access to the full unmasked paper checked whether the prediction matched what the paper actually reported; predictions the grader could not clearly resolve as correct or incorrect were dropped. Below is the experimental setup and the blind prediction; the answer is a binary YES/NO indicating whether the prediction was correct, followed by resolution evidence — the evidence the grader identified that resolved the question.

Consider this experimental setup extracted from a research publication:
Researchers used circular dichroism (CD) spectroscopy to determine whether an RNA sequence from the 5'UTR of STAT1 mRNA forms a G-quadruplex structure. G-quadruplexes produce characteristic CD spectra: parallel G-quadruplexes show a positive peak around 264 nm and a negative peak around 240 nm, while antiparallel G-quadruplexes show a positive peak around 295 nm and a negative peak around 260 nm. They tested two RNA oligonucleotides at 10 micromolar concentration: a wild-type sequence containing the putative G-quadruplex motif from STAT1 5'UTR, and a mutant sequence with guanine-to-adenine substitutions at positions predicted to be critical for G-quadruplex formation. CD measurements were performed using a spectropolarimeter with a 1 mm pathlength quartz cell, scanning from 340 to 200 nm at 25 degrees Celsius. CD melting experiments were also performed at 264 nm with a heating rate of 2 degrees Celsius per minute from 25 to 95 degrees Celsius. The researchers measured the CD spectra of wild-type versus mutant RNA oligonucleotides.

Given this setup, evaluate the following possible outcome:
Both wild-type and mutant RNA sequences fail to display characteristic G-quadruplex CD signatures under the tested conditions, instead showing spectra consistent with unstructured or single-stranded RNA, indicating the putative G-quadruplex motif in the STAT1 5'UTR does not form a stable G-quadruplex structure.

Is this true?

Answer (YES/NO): NO